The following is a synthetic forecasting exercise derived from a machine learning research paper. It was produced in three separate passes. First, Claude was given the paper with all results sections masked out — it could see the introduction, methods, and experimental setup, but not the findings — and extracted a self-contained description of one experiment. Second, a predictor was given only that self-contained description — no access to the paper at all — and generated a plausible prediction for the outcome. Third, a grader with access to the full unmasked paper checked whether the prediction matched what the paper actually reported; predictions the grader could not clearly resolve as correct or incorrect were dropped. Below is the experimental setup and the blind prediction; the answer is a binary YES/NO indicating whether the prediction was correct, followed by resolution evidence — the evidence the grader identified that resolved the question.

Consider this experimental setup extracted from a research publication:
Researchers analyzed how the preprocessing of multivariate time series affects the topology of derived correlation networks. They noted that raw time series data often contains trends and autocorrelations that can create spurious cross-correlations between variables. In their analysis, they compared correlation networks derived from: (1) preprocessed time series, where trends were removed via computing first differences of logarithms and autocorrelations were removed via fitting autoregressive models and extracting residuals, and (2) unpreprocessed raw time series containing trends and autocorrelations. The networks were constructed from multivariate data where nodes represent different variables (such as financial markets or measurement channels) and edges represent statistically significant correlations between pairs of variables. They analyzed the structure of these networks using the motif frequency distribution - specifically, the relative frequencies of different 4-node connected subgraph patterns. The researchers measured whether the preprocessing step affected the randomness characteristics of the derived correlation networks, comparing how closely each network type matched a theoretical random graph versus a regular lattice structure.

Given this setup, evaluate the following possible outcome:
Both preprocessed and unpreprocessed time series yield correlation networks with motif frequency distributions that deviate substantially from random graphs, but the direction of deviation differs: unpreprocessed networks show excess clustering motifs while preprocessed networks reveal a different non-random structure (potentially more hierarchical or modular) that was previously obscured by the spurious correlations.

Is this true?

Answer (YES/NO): NO